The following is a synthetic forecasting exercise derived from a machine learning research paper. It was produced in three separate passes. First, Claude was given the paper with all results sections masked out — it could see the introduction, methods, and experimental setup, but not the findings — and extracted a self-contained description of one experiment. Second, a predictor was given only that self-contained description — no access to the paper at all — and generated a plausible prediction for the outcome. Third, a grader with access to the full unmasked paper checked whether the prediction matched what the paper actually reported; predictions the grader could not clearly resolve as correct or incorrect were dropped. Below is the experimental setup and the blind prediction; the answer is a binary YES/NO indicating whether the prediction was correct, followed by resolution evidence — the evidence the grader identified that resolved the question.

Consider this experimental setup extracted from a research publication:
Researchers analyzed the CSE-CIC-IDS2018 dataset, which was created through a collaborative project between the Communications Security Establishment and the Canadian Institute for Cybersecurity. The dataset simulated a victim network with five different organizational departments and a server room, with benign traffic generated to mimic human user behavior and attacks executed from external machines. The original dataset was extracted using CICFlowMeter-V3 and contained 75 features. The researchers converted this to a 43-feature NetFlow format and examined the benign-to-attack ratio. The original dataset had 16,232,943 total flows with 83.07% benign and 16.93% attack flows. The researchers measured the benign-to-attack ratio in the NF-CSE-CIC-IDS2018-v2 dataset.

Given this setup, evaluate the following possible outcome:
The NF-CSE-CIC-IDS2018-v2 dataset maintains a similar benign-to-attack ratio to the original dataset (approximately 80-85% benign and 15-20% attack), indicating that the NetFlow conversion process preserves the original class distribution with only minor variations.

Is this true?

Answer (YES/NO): NO